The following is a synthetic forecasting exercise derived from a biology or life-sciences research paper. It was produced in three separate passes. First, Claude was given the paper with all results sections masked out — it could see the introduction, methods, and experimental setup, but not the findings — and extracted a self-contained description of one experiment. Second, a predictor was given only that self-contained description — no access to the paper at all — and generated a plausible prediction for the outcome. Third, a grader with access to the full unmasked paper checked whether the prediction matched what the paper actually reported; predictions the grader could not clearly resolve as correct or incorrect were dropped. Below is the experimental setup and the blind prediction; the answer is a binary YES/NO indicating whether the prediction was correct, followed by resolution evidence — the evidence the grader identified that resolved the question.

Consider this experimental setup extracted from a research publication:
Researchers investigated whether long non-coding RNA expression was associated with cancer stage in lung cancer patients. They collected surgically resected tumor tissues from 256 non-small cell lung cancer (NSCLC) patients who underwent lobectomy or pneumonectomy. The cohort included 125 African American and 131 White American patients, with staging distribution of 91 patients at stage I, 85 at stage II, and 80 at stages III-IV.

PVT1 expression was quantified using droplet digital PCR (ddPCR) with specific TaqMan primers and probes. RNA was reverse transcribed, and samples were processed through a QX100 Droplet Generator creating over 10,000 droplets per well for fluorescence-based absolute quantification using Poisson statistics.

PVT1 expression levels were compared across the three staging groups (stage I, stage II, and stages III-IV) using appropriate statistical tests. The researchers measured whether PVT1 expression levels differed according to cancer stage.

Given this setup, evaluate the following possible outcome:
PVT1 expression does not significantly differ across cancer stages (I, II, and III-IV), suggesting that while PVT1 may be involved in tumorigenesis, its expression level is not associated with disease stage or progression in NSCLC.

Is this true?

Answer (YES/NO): NO